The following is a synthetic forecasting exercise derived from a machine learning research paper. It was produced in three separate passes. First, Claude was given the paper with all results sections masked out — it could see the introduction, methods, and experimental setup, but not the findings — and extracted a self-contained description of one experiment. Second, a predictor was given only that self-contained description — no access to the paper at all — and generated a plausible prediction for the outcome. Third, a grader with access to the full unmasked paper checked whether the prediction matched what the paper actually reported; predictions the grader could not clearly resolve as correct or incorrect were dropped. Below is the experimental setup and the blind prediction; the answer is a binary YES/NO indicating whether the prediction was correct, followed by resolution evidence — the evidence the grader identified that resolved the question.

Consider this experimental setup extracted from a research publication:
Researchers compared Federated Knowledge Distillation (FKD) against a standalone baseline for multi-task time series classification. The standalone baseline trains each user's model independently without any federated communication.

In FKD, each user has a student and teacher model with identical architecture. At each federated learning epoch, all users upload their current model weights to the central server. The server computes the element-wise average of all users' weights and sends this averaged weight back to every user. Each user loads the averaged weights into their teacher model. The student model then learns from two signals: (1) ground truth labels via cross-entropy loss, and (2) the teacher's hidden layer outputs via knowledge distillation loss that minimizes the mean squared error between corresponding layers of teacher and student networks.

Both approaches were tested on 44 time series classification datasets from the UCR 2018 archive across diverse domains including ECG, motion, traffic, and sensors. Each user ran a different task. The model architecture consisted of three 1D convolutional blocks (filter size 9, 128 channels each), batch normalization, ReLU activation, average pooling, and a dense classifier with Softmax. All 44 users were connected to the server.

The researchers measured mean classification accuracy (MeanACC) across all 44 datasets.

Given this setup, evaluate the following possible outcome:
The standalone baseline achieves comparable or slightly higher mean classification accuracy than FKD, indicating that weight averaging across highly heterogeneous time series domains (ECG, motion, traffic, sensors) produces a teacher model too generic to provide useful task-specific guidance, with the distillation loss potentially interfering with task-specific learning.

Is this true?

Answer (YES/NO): NO